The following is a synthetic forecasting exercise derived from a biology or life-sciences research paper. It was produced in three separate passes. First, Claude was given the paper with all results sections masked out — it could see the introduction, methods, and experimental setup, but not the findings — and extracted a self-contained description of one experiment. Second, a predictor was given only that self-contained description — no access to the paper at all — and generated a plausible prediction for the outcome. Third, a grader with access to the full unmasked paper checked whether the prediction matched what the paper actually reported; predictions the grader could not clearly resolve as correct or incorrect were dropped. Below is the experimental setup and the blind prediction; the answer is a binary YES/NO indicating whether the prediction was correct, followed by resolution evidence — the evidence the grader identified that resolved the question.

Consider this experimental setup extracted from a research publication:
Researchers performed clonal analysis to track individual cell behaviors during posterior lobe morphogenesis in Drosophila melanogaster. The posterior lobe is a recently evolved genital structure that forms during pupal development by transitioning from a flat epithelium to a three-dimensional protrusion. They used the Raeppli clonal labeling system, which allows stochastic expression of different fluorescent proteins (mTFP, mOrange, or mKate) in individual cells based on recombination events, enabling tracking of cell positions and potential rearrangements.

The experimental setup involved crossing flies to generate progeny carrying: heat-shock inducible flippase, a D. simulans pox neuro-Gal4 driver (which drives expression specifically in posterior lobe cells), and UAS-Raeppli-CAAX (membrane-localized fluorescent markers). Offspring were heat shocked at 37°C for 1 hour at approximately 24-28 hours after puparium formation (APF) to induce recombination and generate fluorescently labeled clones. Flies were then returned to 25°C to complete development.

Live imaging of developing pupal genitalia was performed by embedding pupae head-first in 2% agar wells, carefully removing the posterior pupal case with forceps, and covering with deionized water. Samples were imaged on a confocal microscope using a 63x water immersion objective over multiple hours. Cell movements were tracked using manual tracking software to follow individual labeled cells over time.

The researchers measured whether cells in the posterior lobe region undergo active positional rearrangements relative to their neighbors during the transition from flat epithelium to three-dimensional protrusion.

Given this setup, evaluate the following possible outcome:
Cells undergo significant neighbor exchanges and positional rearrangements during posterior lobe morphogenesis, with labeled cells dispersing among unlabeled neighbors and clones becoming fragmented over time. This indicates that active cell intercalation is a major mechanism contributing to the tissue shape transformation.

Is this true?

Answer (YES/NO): NO